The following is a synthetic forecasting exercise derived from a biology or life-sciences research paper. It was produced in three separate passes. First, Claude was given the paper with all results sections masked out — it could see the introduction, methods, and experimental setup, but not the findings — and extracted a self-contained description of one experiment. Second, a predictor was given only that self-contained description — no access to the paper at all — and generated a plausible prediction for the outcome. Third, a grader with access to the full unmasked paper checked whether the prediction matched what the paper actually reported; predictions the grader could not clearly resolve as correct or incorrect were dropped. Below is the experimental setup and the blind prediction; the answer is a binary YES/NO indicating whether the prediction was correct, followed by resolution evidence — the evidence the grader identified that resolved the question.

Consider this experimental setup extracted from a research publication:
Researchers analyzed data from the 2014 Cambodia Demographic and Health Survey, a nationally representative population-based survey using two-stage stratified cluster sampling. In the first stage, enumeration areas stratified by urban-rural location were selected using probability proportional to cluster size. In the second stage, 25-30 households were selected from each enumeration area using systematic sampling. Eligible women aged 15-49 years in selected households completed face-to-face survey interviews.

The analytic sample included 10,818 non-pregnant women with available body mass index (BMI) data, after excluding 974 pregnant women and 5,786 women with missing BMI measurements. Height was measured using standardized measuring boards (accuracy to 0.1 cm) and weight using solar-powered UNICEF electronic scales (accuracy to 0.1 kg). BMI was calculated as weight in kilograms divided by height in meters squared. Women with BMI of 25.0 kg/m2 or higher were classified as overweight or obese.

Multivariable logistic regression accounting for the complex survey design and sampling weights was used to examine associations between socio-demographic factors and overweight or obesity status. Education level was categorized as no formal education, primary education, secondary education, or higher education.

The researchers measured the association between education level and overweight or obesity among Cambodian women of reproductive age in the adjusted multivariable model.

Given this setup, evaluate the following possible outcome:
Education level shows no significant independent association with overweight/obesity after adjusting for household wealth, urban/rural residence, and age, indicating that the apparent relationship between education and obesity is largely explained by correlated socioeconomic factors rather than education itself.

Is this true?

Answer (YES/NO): NO